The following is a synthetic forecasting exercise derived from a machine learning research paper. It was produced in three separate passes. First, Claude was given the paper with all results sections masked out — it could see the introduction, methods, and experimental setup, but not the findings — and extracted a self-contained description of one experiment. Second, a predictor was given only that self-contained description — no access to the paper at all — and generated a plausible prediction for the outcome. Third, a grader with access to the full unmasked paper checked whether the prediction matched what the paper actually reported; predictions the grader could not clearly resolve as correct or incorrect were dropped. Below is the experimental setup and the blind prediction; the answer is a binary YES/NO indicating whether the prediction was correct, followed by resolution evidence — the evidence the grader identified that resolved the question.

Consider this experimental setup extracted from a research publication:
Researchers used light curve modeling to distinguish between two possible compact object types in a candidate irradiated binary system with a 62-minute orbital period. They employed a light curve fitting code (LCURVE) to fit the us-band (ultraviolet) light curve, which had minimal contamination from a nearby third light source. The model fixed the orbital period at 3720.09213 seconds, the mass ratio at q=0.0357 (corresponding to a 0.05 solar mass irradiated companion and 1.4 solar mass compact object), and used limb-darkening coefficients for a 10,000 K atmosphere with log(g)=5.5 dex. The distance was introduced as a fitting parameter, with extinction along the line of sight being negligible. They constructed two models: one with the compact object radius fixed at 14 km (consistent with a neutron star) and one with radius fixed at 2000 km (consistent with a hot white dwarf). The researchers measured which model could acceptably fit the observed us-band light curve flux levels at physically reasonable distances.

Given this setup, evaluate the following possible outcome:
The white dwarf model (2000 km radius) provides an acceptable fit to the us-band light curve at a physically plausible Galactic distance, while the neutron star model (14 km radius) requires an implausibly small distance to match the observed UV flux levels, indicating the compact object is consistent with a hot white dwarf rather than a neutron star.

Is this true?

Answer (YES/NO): NO